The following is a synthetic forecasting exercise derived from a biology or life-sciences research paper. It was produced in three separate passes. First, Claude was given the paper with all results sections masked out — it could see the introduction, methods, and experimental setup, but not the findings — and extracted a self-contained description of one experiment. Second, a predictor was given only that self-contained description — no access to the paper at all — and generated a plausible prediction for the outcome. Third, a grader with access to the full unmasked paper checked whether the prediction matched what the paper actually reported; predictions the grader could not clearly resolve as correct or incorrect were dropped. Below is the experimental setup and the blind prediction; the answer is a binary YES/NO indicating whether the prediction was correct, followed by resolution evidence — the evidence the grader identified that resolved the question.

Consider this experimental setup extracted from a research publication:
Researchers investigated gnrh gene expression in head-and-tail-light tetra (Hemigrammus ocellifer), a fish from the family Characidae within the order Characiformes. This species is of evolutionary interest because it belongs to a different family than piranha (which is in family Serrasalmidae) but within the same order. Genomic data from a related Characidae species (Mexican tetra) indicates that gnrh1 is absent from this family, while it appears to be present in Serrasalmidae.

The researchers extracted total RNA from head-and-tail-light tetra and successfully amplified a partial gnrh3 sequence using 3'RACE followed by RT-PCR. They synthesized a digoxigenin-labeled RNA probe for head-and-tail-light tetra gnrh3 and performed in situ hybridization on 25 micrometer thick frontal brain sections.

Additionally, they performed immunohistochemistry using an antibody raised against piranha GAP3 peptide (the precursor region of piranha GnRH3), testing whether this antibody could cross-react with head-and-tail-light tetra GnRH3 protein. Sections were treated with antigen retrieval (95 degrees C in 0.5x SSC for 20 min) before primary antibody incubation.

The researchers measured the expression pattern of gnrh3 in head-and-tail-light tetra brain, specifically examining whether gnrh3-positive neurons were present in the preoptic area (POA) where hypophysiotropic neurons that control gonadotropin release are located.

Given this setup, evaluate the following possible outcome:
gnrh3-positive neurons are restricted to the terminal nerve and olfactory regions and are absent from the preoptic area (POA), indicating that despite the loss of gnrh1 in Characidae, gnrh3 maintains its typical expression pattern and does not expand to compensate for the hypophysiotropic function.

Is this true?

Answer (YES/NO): NO